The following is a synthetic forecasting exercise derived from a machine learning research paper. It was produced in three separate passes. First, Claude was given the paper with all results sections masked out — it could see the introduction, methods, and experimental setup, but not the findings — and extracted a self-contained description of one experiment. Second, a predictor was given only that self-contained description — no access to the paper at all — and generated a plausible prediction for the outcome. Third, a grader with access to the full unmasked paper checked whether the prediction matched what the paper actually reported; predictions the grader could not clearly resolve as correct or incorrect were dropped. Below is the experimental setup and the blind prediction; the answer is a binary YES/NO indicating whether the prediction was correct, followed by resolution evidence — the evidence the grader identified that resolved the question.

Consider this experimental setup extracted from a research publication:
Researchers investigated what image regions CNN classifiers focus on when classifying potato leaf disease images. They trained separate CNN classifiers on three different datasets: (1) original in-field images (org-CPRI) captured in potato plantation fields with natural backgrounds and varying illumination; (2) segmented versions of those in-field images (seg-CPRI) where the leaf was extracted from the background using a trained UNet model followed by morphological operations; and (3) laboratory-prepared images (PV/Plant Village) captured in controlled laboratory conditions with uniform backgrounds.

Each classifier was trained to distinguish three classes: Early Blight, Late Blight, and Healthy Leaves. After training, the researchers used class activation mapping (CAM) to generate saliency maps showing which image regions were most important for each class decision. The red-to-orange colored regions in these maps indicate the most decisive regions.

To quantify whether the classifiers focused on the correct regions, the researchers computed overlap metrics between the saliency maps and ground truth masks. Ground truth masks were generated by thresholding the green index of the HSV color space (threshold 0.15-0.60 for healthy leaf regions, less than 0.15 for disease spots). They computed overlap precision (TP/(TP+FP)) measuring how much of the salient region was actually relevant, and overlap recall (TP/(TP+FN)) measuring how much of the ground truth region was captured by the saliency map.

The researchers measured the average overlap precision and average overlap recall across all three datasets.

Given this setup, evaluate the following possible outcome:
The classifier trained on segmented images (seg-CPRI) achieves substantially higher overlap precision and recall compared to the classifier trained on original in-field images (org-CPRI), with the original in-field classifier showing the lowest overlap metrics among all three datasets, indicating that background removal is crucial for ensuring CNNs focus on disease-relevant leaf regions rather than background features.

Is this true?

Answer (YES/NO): YES